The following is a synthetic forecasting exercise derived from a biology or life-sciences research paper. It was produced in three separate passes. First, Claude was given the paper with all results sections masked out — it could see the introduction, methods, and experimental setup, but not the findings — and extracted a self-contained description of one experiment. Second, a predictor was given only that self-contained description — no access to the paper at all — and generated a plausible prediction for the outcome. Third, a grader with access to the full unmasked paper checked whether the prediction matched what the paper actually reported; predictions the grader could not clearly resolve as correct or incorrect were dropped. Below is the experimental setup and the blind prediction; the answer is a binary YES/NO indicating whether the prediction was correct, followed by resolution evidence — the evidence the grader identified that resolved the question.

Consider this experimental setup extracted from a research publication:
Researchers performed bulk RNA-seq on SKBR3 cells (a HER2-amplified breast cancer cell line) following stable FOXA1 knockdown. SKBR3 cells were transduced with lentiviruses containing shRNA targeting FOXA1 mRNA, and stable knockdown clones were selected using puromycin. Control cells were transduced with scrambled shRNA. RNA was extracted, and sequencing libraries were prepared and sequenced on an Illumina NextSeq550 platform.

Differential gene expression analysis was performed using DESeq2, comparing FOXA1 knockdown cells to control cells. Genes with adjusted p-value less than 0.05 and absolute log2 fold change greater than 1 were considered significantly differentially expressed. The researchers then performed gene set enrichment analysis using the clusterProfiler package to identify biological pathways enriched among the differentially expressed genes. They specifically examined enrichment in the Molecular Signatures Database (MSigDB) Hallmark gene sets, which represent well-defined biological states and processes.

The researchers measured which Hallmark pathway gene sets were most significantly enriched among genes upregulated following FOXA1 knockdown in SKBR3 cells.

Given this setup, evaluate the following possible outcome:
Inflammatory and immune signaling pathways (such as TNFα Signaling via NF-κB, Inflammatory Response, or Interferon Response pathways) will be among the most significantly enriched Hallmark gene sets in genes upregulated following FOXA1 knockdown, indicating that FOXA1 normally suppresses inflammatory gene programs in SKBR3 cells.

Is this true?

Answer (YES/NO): NO